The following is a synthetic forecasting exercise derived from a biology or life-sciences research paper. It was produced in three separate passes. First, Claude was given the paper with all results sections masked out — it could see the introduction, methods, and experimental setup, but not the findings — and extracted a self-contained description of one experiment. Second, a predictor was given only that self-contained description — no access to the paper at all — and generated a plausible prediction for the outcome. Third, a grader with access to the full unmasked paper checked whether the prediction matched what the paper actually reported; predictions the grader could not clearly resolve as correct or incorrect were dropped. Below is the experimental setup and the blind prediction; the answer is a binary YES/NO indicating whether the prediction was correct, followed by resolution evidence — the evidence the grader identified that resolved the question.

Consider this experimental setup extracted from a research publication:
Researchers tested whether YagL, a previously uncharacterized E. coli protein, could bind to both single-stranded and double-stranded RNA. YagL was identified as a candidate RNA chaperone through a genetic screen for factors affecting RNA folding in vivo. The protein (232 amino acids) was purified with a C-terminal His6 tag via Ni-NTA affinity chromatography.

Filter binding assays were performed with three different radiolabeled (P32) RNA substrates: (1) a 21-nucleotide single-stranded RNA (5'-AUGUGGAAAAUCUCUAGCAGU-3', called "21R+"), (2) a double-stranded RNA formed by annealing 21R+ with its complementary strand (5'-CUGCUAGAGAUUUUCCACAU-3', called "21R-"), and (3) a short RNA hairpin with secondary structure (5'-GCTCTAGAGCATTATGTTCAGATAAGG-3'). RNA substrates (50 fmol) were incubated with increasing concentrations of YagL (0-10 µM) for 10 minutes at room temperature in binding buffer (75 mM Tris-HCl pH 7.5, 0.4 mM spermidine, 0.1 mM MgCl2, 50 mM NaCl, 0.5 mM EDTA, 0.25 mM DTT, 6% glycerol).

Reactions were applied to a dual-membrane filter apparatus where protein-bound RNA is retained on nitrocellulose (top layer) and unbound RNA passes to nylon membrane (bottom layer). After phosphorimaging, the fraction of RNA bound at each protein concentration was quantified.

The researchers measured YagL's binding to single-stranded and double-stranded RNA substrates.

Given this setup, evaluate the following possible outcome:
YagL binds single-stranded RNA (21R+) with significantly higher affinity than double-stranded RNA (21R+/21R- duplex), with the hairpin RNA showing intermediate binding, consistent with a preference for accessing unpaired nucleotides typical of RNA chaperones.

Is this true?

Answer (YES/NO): NO